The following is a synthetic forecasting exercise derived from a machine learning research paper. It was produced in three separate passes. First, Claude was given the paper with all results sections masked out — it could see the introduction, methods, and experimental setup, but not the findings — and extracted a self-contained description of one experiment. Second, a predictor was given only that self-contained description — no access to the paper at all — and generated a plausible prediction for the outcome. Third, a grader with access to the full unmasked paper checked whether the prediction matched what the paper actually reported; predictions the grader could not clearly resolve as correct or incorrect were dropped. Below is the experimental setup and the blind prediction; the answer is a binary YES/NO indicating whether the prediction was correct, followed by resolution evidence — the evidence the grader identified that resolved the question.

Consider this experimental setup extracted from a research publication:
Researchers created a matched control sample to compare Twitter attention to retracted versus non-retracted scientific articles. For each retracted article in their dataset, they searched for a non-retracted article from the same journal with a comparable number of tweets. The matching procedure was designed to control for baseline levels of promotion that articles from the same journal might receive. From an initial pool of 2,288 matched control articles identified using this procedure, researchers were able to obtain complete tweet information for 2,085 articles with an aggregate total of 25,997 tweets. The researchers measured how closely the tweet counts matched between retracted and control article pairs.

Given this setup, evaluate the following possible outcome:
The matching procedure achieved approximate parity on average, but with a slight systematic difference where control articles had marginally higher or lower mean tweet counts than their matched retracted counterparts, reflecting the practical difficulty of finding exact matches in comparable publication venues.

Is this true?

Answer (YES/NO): NO